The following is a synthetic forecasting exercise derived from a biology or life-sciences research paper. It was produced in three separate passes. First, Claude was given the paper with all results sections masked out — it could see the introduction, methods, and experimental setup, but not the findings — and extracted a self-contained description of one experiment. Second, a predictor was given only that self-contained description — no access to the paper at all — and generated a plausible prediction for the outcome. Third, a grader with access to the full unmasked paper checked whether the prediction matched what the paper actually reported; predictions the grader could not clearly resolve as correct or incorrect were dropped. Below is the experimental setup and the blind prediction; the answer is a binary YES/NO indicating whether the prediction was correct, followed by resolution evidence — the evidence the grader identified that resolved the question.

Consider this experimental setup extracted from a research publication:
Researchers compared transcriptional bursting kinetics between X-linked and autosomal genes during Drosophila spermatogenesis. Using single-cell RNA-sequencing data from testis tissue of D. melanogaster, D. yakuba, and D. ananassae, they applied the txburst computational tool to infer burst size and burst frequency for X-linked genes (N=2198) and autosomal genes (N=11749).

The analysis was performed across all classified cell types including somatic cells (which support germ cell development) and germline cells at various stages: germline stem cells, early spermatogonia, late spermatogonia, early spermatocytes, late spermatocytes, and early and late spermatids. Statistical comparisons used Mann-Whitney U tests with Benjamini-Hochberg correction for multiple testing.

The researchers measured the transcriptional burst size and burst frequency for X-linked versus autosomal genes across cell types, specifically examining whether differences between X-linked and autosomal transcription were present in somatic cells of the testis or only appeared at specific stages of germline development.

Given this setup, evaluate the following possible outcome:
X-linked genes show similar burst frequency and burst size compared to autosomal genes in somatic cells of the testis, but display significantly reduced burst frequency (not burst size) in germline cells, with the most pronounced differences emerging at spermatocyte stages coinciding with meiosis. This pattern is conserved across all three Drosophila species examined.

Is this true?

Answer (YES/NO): NO